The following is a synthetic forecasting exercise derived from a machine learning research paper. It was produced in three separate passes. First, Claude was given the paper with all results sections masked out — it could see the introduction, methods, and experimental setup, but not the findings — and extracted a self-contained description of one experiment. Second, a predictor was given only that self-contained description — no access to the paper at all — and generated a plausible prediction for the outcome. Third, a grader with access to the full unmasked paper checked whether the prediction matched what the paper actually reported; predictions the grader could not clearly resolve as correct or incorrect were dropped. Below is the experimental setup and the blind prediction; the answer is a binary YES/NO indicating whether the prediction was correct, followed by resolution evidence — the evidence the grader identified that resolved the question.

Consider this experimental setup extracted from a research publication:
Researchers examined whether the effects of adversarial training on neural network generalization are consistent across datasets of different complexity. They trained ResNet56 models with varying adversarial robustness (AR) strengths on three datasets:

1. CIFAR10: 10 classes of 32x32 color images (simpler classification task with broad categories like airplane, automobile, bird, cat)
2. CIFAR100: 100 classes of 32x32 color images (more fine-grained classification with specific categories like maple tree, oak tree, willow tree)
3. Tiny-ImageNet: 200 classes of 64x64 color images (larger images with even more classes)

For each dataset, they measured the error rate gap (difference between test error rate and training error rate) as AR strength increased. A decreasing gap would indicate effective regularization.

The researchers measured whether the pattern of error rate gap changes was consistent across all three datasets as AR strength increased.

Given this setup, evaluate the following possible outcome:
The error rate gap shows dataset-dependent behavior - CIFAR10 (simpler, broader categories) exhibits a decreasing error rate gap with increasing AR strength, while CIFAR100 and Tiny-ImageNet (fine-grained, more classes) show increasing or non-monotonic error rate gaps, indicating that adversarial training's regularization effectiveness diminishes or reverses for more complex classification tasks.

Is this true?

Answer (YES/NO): NO